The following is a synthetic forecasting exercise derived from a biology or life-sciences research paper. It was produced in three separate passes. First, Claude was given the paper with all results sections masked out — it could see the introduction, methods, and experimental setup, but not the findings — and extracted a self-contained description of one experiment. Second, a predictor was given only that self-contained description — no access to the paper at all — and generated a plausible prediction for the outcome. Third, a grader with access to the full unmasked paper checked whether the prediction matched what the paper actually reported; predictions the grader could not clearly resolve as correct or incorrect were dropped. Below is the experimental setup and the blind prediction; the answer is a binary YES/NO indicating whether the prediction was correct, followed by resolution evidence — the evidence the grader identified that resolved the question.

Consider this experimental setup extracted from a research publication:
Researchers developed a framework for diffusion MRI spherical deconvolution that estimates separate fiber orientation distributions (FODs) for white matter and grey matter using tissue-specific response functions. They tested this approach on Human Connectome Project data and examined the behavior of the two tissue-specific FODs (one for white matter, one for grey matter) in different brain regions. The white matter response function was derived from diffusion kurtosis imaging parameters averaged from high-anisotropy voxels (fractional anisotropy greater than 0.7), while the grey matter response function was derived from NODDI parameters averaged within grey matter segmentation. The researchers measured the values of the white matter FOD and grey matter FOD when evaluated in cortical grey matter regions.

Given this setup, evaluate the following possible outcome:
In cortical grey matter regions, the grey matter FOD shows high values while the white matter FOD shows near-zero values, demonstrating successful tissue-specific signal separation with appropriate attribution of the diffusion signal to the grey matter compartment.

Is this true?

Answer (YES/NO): YES